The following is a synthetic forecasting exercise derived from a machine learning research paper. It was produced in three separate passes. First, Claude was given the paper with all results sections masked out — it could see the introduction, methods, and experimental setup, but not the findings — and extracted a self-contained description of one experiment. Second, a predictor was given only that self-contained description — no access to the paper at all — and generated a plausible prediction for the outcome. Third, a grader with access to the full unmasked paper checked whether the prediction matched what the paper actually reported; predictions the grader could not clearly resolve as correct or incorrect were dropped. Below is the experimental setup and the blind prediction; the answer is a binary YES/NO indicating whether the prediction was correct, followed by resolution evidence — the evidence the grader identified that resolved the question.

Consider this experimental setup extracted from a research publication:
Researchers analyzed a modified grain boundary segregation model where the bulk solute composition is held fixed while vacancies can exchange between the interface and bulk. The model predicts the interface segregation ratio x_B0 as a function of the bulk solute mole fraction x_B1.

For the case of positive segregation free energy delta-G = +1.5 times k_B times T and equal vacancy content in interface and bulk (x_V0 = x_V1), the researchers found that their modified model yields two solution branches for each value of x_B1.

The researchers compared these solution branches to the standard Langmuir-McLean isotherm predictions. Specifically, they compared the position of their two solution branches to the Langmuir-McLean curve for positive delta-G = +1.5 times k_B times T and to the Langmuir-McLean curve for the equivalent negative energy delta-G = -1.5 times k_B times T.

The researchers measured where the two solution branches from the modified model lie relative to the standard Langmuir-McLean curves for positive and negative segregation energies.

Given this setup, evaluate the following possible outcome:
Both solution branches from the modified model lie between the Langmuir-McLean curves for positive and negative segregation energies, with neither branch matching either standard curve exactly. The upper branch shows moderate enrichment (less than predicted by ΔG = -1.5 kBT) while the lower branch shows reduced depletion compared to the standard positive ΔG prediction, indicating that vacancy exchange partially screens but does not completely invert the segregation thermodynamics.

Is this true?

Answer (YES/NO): NO